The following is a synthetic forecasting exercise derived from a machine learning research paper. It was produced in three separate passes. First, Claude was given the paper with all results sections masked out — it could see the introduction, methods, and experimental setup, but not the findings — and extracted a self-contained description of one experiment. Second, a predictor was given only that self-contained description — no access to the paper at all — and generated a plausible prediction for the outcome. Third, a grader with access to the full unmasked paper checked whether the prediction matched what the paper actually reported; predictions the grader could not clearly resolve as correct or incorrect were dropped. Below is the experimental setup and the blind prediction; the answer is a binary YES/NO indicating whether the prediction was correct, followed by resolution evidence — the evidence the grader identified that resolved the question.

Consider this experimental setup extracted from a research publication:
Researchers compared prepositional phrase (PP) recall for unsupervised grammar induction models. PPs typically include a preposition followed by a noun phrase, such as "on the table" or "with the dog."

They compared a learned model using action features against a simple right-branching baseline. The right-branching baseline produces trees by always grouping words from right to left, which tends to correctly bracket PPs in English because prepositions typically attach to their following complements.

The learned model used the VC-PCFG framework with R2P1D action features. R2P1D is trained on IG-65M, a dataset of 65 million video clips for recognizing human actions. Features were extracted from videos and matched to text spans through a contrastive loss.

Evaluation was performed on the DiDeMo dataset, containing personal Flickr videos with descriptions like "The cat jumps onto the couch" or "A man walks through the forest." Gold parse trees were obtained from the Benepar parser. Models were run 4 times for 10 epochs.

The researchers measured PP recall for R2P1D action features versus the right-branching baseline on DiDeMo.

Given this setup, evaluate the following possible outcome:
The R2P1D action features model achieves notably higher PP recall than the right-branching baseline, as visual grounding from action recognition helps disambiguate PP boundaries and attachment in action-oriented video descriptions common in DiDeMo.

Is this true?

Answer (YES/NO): NO